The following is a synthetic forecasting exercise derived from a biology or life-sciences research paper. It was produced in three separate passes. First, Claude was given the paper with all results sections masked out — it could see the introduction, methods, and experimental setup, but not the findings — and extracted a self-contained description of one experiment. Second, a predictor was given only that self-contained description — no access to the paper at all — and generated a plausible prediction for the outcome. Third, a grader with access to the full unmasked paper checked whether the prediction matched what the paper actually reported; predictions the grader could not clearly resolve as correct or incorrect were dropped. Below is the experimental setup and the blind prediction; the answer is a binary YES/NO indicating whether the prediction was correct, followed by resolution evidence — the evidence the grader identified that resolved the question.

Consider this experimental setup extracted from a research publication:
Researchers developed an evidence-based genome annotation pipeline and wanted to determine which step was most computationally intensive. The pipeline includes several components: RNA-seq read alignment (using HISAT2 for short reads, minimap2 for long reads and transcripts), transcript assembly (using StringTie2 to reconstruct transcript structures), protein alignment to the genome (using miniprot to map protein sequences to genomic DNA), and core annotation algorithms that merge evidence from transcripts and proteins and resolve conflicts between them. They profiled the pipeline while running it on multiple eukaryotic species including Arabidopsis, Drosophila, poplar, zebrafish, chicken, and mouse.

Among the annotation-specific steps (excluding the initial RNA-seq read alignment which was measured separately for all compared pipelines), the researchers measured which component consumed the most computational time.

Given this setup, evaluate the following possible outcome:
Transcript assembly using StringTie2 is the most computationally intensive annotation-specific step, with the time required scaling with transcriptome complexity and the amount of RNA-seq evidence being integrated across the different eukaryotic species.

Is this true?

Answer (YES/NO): NO